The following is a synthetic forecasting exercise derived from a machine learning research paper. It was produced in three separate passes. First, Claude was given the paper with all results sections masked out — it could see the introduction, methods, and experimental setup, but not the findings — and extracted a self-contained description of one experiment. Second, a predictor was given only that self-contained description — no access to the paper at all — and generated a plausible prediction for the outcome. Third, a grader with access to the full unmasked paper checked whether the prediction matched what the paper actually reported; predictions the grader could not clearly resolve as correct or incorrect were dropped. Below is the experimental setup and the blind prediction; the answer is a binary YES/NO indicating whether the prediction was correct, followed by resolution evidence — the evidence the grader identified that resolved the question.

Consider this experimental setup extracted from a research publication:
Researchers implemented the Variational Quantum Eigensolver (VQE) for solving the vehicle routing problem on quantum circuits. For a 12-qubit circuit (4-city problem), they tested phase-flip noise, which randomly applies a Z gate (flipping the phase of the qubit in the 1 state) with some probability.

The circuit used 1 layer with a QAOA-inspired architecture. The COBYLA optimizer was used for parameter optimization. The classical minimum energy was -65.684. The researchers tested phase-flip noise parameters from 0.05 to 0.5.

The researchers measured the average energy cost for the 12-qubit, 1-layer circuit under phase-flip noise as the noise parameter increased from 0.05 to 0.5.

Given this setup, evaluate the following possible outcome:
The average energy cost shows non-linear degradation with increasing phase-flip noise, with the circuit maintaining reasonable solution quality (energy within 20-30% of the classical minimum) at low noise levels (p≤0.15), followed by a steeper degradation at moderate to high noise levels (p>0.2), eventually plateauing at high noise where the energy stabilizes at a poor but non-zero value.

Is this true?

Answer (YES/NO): NO